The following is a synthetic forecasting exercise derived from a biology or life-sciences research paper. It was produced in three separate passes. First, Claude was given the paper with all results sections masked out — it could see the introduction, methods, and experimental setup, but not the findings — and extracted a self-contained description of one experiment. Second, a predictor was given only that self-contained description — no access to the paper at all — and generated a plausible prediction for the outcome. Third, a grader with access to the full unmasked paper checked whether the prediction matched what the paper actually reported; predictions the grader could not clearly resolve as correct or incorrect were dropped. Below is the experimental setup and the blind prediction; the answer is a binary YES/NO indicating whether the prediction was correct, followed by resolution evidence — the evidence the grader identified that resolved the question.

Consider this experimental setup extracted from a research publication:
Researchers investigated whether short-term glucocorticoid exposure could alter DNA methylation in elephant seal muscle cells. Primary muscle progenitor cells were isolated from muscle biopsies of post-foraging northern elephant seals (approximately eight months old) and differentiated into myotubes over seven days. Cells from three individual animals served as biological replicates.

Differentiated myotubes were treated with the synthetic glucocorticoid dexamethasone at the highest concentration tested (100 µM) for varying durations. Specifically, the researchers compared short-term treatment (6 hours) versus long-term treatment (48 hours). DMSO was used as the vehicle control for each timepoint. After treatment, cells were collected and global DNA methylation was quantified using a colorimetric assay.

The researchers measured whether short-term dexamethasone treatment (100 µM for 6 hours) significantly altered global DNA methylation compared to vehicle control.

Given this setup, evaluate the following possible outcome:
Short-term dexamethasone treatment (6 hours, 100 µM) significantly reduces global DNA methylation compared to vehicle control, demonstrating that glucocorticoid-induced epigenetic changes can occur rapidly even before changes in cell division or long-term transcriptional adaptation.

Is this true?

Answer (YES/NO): NO